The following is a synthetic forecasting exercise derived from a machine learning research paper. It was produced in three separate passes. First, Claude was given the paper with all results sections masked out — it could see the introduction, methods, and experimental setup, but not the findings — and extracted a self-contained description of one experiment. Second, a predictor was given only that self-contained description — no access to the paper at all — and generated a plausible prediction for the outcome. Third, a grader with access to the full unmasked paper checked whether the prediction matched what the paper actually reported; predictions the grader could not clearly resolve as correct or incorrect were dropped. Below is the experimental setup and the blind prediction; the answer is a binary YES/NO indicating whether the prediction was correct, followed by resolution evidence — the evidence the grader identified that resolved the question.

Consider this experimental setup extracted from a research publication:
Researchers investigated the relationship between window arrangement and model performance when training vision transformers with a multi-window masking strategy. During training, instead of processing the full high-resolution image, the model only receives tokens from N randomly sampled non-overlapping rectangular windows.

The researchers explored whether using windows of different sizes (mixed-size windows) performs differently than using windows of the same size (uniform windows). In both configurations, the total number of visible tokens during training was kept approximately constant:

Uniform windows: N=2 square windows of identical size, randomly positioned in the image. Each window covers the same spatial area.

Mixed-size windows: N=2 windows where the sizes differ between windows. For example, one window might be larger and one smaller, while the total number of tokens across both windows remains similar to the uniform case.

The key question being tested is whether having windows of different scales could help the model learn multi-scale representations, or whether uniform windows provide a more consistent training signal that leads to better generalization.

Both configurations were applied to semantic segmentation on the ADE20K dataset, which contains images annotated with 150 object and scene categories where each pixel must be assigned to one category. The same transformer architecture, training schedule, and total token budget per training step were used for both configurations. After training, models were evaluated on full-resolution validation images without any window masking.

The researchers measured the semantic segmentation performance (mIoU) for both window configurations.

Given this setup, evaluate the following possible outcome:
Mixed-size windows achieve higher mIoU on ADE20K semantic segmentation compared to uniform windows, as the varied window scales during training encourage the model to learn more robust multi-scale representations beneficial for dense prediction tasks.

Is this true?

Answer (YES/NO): NO